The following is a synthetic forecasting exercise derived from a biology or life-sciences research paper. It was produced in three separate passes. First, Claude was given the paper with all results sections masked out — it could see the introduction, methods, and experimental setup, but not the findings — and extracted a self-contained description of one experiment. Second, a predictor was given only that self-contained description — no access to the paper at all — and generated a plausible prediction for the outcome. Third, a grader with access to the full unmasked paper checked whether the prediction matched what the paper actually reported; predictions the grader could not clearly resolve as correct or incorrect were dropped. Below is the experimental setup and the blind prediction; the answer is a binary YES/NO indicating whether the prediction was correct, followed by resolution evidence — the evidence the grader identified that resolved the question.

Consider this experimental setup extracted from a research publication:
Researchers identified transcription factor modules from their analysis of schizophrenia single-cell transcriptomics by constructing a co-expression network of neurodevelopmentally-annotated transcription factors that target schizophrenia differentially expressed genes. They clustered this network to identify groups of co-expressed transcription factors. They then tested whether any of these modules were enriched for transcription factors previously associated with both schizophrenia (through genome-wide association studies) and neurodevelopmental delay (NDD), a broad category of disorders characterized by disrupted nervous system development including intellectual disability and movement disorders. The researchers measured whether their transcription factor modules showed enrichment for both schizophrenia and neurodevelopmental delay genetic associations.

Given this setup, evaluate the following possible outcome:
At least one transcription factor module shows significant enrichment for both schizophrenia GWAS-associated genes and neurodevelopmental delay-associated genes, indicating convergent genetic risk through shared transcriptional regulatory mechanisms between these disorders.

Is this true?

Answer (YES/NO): YES